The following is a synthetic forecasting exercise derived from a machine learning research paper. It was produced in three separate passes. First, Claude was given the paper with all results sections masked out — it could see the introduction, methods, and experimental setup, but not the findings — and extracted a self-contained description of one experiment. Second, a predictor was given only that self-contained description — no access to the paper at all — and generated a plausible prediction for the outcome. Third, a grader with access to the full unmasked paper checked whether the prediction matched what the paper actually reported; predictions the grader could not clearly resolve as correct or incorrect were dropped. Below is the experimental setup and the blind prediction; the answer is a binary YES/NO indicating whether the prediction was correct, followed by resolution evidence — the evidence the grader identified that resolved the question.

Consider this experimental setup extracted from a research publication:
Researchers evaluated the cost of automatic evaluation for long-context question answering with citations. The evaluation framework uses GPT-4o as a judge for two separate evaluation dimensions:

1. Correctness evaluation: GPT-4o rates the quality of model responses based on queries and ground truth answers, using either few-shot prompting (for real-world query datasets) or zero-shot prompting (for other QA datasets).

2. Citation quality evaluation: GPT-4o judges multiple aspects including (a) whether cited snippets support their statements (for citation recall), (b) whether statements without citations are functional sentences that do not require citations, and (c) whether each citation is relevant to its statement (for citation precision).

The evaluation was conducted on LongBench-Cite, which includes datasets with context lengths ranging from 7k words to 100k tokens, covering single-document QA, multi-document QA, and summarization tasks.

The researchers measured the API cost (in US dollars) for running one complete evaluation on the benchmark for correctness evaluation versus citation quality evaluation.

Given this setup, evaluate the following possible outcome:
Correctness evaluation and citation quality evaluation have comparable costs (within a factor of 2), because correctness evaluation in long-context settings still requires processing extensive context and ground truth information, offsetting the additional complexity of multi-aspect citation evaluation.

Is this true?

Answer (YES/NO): NO